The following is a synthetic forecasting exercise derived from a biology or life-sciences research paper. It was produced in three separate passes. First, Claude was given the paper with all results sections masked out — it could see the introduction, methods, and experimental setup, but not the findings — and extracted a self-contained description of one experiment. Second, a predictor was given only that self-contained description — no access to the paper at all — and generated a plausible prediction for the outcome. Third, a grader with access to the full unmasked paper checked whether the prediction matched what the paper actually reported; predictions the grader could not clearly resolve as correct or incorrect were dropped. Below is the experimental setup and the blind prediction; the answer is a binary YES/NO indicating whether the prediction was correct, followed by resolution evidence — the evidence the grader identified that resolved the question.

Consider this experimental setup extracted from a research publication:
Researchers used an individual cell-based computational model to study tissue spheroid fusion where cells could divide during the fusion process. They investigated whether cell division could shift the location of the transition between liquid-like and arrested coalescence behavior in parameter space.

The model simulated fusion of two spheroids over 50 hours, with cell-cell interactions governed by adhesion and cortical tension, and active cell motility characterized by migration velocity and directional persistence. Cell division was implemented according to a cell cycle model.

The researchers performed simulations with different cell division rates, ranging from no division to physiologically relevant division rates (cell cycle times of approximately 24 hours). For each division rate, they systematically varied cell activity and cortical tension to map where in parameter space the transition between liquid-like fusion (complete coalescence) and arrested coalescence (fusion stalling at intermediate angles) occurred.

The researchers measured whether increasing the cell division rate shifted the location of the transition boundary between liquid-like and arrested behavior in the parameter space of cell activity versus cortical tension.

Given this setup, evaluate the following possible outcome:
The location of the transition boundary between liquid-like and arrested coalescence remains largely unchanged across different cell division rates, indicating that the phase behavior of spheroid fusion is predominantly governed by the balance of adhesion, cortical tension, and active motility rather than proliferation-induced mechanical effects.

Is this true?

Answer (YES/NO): YES